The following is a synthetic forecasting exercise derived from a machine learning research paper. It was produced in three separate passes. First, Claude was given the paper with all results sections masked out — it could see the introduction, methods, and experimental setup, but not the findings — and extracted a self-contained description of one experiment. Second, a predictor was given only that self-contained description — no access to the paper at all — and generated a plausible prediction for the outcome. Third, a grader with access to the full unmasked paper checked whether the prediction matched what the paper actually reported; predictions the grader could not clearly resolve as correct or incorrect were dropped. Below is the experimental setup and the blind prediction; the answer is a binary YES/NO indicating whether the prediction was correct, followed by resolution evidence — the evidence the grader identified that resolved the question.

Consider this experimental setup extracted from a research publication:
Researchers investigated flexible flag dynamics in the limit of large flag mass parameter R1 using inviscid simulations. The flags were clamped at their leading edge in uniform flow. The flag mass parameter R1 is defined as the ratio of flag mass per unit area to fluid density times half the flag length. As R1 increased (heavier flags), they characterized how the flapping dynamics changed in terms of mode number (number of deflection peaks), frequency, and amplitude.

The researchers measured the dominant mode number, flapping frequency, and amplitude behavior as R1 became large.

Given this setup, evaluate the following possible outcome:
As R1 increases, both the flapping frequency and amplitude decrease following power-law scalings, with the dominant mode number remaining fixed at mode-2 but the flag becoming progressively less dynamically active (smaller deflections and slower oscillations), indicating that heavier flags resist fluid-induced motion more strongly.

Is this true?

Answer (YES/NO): NO